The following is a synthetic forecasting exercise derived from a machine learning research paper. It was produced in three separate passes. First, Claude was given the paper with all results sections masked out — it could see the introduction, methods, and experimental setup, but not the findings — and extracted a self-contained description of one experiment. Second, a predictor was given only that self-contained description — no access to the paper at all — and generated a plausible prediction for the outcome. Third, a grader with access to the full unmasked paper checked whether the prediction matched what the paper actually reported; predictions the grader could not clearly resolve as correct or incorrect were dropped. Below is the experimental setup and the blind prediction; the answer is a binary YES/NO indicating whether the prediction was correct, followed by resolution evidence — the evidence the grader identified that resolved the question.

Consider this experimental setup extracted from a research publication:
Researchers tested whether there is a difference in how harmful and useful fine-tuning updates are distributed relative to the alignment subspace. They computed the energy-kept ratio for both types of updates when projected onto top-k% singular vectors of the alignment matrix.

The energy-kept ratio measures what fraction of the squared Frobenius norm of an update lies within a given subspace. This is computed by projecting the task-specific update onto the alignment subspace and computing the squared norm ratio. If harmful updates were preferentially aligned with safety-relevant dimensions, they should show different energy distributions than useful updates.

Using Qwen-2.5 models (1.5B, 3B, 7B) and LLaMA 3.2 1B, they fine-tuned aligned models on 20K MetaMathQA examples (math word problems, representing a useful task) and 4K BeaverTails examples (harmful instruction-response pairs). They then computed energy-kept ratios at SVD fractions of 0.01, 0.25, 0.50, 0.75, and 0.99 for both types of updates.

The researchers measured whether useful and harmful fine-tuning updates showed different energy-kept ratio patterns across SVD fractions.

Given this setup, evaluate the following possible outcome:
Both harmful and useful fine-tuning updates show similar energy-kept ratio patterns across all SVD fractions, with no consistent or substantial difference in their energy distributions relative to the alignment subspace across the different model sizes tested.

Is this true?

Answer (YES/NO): YES